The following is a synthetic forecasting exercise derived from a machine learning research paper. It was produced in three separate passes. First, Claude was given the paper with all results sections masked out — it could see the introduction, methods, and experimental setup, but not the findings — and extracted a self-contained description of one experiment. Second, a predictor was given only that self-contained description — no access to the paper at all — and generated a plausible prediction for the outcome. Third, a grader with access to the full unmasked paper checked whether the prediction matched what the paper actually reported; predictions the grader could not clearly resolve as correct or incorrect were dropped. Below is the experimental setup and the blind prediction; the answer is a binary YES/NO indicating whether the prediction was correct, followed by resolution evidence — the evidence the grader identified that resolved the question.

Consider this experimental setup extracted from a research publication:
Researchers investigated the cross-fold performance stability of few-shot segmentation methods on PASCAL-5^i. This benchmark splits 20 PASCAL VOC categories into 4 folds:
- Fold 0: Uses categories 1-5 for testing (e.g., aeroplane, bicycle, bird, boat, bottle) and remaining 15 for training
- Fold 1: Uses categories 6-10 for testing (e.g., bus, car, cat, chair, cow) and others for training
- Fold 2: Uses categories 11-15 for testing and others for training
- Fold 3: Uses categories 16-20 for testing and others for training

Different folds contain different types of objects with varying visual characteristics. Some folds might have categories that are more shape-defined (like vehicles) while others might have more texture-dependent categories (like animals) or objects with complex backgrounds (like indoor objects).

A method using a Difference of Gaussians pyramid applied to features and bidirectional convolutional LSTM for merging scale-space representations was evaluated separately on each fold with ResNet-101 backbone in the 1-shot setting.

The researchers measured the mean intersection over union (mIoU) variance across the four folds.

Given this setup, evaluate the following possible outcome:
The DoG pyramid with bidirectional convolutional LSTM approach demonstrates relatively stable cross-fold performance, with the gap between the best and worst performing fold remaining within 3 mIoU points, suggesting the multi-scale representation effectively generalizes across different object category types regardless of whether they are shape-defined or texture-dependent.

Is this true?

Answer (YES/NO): NO